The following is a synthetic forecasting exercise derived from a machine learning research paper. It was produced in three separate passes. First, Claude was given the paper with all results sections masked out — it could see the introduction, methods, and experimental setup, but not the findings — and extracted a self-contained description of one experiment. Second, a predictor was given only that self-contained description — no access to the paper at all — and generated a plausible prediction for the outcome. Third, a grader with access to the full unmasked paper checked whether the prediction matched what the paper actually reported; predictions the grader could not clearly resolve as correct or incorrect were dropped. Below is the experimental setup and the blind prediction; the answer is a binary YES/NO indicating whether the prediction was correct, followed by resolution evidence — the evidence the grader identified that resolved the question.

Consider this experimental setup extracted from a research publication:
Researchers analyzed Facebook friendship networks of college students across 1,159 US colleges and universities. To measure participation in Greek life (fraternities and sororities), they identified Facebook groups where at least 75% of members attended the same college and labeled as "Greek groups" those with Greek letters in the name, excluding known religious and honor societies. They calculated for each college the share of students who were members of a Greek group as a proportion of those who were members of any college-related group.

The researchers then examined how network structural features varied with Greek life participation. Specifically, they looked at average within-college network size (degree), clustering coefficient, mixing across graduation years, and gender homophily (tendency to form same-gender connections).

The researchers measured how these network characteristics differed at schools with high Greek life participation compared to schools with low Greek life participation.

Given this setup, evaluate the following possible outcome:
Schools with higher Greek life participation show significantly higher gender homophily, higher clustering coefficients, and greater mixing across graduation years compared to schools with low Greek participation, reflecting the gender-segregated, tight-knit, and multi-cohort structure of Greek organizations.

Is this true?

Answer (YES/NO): YES